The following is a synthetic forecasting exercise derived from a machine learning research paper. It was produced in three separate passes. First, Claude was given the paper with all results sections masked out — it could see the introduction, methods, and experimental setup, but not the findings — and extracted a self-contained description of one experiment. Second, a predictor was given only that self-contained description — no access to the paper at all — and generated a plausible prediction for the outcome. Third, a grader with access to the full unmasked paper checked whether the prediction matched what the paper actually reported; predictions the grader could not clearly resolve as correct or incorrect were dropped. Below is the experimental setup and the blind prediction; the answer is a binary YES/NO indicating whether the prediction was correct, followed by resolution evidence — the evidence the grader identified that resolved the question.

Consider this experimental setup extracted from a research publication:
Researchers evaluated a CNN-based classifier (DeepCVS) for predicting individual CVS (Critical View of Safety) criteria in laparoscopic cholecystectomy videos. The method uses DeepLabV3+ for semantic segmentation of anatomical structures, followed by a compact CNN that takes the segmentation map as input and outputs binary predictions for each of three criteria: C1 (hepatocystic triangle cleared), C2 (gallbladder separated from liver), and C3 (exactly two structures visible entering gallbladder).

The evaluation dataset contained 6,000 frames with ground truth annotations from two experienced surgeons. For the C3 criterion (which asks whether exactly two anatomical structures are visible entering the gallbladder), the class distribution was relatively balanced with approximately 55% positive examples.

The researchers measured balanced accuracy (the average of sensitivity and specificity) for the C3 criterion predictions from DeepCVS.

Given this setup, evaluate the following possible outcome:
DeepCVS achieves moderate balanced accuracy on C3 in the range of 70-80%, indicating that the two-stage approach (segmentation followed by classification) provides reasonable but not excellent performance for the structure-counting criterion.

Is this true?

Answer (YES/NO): NO